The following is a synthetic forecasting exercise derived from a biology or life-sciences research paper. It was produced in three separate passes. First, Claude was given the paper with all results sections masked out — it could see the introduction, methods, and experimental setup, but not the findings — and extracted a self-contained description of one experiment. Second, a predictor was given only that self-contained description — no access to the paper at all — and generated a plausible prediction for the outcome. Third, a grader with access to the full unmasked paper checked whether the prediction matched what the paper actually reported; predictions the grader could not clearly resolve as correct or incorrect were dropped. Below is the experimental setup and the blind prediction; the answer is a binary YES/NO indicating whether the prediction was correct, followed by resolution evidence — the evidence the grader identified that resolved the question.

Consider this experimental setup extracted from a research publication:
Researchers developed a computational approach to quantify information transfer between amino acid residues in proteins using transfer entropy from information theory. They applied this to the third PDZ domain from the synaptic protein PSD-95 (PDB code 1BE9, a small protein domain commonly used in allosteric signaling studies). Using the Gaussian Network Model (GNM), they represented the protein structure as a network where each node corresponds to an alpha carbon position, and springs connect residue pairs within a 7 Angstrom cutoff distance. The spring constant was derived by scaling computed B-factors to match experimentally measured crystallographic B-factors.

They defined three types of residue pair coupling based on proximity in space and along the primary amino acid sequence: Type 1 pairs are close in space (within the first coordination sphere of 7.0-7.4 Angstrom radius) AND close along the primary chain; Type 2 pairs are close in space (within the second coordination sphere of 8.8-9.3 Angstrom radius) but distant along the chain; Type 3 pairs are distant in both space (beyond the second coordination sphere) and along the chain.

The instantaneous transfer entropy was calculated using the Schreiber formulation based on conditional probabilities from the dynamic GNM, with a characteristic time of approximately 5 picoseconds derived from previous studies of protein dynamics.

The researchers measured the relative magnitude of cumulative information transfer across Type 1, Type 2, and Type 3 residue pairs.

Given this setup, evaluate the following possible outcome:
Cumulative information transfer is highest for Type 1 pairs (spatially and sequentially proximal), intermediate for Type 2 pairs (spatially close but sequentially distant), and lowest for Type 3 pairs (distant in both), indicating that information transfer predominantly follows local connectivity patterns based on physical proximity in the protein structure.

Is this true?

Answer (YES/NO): NO